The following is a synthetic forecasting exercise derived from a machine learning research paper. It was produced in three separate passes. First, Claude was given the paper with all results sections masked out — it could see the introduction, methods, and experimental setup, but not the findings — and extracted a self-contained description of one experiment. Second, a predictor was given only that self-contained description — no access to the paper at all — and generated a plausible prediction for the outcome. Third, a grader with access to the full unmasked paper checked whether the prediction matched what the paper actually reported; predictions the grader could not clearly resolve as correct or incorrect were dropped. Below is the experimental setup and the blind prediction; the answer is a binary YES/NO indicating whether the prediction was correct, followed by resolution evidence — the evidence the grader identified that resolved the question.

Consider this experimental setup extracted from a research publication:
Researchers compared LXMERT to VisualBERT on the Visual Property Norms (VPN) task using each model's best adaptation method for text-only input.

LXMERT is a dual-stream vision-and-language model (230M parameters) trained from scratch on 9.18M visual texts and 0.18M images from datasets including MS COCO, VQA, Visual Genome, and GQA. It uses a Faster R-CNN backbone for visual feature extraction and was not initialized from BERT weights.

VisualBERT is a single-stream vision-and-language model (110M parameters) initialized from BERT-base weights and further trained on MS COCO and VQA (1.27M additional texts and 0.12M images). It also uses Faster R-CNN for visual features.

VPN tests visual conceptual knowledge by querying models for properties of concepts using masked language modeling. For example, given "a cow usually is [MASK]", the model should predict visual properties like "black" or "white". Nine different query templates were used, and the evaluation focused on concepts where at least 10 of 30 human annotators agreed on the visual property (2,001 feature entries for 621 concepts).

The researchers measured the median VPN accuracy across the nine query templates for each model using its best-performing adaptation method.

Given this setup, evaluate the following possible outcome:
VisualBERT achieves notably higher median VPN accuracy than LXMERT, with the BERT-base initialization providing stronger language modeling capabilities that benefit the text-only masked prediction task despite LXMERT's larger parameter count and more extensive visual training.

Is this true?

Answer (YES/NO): NO